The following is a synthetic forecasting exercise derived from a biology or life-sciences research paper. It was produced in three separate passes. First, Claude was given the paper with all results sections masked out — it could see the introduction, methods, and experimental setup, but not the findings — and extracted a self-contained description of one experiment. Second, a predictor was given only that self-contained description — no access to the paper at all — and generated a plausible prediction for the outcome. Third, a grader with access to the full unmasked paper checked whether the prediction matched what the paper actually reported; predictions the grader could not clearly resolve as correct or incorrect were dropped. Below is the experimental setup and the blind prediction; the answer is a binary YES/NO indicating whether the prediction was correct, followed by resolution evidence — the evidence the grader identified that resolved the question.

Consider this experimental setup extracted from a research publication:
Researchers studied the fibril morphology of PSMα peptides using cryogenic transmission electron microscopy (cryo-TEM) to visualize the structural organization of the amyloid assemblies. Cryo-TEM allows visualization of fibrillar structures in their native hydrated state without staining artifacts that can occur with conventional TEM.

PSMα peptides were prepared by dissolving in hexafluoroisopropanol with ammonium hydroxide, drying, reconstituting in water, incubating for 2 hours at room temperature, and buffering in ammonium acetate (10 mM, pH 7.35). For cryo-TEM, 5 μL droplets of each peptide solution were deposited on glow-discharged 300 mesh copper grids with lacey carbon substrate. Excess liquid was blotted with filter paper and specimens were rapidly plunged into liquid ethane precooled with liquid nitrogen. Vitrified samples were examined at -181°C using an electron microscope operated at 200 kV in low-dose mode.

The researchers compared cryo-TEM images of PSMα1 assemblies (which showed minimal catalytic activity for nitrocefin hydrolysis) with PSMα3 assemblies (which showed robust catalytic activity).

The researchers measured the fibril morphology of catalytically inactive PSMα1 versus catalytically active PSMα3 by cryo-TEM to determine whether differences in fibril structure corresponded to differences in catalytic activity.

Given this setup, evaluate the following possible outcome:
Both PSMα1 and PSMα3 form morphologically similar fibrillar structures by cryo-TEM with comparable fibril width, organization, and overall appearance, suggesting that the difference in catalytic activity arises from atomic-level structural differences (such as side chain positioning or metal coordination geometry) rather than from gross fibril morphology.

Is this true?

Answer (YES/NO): NO